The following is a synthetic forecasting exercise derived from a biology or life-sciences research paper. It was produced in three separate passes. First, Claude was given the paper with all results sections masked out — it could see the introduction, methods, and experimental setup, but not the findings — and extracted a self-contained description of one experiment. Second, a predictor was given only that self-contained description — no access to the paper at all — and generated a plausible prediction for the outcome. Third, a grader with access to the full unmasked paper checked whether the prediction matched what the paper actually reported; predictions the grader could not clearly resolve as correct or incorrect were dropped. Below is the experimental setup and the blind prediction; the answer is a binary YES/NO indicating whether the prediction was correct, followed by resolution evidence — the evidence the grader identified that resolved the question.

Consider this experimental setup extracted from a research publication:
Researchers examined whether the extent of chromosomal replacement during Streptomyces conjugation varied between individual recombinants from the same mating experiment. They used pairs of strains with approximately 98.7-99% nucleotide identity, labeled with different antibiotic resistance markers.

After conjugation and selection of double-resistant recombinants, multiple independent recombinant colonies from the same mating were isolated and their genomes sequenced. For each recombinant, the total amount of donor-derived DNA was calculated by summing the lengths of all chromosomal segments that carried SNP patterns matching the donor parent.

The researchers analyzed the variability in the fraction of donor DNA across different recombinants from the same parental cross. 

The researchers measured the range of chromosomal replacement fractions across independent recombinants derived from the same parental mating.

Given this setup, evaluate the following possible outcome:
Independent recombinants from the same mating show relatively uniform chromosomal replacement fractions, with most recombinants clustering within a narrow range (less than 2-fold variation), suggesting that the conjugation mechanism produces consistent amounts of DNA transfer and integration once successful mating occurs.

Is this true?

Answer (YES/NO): NO